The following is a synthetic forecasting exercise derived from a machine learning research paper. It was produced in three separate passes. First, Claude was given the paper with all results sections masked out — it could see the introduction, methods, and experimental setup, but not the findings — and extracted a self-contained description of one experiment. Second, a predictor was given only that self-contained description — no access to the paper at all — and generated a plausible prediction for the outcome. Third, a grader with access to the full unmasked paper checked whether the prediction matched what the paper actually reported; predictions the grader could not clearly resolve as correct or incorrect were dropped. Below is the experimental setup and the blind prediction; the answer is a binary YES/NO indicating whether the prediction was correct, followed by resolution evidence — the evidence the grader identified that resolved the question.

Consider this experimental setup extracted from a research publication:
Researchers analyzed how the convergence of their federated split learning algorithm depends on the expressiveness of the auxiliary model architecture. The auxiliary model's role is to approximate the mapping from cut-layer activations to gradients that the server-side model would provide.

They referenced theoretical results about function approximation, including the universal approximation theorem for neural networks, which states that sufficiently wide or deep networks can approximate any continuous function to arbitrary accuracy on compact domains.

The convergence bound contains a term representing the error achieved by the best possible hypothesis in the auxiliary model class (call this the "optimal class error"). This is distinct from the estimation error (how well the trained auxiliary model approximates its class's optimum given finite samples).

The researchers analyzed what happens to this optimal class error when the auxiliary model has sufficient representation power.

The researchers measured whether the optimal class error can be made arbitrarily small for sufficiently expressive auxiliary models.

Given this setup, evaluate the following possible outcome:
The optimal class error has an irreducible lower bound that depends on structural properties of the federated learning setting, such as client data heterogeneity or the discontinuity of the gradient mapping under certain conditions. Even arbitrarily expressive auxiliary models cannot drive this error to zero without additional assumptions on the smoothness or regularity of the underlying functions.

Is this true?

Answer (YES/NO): NO